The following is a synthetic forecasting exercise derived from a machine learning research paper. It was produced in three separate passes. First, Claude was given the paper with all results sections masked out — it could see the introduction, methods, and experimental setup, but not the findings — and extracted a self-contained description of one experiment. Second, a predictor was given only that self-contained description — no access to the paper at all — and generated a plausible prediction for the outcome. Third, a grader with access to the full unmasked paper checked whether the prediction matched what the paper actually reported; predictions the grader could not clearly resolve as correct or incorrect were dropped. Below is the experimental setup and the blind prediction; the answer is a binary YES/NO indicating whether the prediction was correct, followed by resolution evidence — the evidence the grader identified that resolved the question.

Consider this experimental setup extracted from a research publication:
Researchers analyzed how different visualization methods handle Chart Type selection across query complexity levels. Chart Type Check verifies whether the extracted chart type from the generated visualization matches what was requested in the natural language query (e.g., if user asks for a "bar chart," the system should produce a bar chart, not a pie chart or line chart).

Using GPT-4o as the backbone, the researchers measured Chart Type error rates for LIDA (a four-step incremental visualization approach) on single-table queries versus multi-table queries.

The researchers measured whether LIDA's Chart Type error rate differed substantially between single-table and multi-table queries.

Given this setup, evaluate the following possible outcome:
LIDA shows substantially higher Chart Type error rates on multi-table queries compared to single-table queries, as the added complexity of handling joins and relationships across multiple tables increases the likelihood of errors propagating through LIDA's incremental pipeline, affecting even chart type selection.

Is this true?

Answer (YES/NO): YES